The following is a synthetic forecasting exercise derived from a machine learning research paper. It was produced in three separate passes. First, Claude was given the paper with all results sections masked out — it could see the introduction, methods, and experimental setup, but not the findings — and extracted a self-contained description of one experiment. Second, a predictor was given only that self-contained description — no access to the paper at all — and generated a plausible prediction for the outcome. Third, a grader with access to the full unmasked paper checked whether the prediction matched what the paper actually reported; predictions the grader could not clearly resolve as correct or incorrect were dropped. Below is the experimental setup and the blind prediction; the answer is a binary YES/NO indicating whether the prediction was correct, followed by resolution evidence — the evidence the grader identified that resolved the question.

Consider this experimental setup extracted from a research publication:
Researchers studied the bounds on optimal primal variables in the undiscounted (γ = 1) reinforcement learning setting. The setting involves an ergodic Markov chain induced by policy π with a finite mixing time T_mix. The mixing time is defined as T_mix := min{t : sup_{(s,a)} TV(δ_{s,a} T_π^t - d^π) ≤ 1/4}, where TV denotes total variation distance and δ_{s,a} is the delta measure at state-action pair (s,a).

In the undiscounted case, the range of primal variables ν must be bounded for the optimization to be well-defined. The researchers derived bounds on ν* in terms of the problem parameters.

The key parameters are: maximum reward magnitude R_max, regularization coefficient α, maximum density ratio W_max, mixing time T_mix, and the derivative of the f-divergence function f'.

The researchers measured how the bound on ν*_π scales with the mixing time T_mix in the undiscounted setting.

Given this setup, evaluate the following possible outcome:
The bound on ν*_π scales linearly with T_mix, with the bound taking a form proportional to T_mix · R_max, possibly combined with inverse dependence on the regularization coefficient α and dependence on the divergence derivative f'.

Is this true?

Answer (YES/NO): NO